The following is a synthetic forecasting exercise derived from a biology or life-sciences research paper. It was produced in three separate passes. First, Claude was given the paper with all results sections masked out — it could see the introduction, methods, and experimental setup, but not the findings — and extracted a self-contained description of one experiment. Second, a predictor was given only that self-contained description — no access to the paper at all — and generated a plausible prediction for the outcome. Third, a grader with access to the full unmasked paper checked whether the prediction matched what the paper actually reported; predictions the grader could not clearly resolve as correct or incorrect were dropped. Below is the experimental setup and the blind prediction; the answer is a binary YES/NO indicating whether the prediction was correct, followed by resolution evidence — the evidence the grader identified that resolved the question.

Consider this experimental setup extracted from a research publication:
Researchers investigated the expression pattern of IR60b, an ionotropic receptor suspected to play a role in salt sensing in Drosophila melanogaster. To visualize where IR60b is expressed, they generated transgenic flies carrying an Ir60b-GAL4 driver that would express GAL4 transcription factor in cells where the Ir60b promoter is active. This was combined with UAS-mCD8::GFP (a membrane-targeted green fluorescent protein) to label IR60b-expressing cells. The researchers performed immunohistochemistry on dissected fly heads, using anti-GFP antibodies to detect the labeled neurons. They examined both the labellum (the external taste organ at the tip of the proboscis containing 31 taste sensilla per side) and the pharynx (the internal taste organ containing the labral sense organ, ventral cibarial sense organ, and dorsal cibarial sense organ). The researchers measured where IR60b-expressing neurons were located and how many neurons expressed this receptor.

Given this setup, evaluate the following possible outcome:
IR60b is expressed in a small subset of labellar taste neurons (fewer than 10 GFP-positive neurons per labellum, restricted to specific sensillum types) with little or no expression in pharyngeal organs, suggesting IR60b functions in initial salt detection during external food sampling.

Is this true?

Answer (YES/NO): NO